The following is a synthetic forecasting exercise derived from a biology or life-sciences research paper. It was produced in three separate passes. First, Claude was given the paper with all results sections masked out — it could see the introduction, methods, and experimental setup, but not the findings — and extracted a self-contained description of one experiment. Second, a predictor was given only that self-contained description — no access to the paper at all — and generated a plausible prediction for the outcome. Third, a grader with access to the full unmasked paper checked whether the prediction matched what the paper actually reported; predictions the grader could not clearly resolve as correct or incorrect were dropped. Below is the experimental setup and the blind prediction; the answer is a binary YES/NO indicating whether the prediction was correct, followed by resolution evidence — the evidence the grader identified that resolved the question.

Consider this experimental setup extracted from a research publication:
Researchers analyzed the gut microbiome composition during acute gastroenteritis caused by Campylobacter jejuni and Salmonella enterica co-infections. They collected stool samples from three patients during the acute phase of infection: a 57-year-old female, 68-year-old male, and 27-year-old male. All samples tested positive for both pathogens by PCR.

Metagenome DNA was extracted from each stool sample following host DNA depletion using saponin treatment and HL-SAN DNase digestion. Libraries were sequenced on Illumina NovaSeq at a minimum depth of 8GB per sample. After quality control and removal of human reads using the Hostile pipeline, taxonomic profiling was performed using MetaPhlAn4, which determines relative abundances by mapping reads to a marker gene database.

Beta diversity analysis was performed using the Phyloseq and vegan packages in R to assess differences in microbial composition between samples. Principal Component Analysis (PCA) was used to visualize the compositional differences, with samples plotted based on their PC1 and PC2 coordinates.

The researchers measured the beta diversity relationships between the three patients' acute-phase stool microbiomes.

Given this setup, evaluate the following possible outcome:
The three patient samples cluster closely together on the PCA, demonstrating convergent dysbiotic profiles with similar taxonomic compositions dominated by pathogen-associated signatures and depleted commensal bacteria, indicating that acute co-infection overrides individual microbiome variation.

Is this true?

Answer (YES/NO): NO